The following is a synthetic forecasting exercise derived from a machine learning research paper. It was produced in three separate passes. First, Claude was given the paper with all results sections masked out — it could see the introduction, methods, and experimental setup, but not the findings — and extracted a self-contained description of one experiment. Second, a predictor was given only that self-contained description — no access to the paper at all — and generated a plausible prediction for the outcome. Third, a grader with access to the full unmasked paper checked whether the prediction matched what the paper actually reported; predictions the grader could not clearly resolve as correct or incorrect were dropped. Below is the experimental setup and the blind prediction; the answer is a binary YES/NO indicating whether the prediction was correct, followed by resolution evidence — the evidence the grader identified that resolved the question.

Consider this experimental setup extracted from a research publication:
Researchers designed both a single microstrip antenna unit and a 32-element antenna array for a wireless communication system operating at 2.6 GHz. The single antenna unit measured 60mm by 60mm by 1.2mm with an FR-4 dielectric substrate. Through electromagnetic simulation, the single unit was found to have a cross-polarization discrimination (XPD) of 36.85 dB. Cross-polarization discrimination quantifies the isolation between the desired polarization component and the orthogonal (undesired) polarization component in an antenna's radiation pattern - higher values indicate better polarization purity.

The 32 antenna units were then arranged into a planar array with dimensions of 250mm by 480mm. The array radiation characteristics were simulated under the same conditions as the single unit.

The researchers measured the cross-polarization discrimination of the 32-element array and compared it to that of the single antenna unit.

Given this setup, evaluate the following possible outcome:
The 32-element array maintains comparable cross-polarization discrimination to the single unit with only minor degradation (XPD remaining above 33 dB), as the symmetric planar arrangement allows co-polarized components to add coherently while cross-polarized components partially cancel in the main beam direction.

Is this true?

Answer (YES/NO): NO